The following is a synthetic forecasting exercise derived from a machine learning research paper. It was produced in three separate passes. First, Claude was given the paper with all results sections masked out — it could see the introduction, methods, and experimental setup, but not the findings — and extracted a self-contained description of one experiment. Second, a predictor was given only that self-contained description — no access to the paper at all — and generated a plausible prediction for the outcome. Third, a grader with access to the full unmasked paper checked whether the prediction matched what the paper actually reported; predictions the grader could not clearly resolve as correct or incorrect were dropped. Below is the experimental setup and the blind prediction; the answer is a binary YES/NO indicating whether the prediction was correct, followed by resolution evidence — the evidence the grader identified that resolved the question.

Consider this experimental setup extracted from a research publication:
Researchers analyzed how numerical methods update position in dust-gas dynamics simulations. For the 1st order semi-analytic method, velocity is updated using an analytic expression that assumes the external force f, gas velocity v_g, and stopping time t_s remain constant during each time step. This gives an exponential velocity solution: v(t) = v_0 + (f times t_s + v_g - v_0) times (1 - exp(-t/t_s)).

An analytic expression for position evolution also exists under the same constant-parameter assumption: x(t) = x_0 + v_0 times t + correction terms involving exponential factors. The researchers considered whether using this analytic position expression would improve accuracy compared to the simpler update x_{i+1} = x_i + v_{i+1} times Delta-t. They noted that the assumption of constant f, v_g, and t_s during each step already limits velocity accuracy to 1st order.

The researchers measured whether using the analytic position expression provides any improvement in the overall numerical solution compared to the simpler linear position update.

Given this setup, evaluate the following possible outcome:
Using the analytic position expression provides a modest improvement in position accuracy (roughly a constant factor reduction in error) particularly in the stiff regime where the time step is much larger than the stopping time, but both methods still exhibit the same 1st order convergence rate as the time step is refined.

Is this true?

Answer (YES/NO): NO